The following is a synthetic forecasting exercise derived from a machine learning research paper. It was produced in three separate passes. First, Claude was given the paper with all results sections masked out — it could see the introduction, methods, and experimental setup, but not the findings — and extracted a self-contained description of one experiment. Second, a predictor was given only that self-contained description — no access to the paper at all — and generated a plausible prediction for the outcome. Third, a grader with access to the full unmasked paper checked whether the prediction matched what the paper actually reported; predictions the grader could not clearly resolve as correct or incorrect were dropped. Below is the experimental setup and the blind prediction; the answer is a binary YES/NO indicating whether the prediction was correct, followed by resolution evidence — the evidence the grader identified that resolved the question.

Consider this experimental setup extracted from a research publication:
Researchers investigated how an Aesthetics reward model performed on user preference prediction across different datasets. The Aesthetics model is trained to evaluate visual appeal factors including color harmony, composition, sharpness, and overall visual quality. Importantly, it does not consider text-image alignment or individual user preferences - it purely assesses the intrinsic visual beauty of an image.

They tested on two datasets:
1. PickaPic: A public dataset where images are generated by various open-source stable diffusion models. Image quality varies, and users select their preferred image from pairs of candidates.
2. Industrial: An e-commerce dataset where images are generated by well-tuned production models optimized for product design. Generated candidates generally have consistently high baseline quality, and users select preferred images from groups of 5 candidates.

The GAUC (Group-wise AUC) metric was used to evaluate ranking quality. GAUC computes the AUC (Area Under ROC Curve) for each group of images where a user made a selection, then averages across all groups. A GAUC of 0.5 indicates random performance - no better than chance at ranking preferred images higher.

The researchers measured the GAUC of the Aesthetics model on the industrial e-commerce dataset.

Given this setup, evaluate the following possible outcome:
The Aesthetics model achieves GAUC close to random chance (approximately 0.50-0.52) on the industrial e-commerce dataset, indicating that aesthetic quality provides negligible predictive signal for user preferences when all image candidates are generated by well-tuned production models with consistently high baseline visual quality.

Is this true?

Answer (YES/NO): YES